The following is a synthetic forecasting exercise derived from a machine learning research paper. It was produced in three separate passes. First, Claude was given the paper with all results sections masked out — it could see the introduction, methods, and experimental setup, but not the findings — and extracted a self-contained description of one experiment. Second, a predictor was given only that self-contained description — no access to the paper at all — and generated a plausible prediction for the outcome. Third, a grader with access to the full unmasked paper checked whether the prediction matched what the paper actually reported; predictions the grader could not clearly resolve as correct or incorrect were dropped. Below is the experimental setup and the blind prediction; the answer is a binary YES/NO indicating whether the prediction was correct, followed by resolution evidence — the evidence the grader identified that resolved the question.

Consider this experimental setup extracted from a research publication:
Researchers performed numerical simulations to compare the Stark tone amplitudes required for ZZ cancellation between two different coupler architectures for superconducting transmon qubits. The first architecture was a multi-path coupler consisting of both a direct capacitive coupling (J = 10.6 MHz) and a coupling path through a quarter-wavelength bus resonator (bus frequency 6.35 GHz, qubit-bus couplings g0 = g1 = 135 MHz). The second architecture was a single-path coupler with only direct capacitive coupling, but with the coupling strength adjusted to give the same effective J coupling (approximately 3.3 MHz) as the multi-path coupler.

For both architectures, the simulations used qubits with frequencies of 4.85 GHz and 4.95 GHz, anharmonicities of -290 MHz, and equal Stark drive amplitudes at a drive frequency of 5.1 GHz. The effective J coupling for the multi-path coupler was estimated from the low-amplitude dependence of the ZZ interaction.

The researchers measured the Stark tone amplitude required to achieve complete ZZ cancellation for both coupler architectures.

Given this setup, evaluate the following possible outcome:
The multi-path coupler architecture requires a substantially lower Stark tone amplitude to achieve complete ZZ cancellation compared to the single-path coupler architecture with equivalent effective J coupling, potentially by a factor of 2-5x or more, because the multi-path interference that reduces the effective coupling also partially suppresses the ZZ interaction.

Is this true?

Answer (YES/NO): YES